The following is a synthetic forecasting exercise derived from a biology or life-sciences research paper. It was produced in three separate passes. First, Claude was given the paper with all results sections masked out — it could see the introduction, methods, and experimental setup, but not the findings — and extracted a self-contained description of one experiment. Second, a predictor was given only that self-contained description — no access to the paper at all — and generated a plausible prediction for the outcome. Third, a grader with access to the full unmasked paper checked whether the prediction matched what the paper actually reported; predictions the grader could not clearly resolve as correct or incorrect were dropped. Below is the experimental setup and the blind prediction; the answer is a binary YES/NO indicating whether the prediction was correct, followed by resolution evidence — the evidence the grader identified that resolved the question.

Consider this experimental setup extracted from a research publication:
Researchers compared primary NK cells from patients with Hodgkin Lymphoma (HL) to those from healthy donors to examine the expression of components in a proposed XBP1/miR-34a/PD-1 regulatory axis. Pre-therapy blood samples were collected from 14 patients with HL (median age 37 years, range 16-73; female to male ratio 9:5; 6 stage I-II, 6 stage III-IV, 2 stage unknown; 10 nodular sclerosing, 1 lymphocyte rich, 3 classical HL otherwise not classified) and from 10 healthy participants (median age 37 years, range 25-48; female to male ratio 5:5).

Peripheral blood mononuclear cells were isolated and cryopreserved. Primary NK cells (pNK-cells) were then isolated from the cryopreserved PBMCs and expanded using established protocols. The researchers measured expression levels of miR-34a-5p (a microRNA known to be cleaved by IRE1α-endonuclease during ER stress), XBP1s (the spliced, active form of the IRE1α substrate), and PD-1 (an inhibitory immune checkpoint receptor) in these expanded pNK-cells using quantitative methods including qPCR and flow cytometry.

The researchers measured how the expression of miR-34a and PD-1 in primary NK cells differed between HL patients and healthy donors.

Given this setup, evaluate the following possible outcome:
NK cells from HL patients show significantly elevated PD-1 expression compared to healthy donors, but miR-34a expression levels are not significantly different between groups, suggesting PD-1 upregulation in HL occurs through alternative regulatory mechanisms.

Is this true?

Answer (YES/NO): NO